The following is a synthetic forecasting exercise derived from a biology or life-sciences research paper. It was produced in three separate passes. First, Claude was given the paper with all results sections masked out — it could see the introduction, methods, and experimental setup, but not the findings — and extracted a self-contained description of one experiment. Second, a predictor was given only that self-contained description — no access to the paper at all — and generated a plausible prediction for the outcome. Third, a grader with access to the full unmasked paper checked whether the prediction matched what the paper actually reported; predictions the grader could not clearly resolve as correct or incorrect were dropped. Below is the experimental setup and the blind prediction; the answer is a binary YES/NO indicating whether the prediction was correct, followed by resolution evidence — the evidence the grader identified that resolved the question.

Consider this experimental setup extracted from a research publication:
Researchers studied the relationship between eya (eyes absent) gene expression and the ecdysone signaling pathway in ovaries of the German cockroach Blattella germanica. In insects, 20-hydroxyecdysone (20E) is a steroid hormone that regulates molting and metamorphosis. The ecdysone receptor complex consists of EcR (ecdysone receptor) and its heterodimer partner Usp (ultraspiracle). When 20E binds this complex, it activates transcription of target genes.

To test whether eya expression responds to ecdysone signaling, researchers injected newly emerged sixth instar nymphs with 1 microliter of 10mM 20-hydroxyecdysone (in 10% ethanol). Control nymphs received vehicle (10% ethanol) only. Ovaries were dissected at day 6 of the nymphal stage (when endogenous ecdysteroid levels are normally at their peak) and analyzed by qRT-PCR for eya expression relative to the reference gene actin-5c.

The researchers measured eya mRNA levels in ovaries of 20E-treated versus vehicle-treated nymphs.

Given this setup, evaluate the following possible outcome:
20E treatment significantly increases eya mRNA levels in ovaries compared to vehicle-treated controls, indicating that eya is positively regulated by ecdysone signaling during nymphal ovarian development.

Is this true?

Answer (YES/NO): NO